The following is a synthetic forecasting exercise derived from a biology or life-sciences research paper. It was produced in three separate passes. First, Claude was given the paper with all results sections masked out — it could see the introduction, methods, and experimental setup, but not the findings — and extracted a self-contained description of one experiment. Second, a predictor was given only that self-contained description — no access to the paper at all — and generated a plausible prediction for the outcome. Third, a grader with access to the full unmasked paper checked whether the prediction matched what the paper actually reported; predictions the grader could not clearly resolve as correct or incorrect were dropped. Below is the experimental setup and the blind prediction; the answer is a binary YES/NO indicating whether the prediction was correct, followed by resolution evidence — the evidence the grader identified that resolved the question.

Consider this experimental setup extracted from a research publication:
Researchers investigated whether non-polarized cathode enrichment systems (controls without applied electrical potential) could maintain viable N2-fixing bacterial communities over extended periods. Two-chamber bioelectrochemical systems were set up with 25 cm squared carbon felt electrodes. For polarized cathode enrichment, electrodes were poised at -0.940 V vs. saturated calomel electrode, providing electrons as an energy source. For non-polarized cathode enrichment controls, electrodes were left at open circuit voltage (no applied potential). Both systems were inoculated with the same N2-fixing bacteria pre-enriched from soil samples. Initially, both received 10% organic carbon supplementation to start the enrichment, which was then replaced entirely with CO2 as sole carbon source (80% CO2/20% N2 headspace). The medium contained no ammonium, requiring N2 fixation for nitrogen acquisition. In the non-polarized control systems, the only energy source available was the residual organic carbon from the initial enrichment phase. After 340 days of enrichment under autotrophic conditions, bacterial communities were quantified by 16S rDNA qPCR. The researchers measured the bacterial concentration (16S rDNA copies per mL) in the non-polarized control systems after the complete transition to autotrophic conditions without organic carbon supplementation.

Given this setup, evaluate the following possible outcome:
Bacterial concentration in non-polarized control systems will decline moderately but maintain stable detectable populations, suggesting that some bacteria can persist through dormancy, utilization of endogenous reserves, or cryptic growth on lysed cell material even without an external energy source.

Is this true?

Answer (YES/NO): YES